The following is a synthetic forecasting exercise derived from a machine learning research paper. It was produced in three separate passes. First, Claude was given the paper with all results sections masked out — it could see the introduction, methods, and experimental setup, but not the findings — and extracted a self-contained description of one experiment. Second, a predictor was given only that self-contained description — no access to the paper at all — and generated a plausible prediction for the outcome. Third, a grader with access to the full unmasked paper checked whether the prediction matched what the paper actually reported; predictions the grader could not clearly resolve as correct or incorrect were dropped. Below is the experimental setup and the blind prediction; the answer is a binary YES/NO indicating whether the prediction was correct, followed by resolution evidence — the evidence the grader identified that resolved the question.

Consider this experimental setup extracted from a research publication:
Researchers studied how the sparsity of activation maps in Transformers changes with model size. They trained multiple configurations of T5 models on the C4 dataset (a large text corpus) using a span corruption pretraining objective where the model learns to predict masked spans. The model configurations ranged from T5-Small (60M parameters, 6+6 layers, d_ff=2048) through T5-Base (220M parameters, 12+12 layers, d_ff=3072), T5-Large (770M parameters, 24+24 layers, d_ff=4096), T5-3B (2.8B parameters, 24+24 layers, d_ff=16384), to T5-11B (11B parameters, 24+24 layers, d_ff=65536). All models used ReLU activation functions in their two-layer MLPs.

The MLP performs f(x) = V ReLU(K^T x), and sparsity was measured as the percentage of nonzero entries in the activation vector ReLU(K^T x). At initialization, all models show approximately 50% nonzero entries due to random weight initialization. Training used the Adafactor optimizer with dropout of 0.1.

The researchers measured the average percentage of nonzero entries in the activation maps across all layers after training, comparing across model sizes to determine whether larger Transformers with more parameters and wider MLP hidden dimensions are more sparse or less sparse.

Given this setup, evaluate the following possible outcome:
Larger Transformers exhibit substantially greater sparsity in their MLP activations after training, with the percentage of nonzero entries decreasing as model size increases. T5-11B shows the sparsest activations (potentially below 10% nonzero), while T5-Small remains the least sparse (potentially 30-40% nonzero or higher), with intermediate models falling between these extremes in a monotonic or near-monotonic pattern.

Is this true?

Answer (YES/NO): NO